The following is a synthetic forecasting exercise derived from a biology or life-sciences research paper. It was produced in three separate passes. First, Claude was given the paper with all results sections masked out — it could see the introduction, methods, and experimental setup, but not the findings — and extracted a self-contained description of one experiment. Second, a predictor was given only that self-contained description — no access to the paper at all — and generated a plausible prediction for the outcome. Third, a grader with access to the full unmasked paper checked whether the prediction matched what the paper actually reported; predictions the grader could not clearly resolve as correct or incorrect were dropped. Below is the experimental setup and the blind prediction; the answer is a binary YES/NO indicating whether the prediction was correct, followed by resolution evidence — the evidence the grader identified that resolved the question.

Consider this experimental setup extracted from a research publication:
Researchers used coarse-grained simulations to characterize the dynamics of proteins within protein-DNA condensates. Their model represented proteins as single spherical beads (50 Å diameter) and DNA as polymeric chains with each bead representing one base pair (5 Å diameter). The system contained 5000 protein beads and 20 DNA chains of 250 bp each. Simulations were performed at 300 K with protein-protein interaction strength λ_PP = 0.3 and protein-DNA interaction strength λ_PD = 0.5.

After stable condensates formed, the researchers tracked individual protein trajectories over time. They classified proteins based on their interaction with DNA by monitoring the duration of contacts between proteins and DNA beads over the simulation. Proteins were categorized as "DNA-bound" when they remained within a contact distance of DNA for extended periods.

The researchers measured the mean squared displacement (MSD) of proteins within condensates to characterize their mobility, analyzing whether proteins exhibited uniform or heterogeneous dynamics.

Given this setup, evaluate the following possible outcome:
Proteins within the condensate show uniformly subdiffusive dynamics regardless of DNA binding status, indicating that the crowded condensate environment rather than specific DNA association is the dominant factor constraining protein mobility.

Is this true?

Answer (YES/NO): NO